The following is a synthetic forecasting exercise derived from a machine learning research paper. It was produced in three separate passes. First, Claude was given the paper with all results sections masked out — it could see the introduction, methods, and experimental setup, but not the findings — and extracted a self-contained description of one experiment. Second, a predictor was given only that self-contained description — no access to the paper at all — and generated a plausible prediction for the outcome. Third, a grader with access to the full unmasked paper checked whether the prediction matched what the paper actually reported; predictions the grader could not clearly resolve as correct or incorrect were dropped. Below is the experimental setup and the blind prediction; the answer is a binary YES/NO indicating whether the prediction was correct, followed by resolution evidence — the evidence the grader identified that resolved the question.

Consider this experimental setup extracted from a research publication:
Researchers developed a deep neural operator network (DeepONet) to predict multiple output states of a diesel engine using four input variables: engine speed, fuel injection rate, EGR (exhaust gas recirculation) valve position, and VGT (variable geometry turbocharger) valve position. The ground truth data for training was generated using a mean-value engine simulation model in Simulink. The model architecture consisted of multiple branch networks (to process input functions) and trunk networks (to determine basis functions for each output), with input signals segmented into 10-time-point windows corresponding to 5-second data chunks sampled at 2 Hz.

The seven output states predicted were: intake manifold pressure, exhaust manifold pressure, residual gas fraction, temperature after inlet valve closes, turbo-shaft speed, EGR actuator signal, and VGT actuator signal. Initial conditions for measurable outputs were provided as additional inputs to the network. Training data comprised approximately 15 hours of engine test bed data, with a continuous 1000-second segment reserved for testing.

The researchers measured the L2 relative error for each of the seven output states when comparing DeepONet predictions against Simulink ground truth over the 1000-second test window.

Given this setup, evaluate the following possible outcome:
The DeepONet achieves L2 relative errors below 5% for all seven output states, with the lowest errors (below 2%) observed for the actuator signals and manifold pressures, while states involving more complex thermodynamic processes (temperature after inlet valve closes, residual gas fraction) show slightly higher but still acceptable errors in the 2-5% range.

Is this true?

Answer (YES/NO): NO